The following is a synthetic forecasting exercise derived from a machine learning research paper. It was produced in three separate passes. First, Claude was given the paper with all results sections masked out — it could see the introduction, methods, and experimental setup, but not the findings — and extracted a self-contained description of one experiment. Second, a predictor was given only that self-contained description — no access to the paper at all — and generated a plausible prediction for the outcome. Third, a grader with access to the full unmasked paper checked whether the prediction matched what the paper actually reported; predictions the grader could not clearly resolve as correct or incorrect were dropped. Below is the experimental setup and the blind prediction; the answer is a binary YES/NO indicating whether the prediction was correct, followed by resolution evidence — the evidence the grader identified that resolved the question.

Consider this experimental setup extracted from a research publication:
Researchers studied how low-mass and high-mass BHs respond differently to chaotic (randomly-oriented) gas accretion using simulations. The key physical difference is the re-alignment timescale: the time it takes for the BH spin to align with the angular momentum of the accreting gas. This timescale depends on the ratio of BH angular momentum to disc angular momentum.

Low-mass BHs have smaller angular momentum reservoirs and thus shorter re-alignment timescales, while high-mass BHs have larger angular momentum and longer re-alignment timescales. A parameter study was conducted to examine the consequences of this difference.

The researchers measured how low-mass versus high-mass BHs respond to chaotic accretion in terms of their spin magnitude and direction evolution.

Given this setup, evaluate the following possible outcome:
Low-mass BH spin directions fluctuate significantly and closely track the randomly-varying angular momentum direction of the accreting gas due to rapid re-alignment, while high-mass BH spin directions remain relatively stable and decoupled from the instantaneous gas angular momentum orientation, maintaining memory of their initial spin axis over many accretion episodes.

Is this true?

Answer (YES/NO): YES